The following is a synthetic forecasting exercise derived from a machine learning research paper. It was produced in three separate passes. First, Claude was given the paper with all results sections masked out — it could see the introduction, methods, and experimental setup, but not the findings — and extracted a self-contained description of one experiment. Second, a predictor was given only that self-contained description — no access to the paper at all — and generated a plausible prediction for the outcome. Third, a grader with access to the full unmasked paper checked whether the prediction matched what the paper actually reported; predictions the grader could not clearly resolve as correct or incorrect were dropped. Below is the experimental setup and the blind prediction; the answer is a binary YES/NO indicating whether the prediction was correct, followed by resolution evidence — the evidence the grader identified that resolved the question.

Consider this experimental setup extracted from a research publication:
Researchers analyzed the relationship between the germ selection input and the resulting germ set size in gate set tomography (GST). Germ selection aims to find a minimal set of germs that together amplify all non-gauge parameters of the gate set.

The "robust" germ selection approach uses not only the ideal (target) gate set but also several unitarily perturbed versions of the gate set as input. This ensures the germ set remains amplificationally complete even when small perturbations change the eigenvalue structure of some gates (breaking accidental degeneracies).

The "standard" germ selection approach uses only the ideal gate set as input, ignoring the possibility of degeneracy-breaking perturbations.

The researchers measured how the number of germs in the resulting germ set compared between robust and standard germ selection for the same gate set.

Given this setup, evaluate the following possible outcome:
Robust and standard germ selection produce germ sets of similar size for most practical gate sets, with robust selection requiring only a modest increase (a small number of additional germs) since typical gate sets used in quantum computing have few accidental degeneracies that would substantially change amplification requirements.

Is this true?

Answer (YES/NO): NO